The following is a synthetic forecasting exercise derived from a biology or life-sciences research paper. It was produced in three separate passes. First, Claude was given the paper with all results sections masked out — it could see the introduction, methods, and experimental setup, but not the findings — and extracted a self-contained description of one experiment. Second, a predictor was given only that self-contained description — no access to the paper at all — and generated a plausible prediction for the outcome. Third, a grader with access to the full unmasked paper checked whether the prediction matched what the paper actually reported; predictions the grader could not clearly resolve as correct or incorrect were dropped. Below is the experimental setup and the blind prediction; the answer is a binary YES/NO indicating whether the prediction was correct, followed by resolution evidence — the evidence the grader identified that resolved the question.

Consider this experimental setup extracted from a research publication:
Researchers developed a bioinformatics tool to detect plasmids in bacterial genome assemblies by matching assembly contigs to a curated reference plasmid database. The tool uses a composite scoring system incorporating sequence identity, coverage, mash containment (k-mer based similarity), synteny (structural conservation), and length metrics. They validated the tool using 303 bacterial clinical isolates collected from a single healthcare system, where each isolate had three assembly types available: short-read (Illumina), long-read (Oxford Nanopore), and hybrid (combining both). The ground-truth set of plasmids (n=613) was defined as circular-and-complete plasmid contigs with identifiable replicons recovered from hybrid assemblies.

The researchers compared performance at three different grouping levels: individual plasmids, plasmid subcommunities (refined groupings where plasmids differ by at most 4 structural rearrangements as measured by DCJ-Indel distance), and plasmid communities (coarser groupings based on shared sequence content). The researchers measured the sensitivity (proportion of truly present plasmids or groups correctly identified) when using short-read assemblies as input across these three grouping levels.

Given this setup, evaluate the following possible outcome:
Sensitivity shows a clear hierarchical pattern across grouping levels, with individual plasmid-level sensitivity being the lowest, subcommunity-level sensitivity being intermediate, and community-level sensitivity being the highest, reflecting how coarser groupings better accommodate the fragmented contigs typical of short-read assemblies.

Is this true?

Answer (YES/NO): YES